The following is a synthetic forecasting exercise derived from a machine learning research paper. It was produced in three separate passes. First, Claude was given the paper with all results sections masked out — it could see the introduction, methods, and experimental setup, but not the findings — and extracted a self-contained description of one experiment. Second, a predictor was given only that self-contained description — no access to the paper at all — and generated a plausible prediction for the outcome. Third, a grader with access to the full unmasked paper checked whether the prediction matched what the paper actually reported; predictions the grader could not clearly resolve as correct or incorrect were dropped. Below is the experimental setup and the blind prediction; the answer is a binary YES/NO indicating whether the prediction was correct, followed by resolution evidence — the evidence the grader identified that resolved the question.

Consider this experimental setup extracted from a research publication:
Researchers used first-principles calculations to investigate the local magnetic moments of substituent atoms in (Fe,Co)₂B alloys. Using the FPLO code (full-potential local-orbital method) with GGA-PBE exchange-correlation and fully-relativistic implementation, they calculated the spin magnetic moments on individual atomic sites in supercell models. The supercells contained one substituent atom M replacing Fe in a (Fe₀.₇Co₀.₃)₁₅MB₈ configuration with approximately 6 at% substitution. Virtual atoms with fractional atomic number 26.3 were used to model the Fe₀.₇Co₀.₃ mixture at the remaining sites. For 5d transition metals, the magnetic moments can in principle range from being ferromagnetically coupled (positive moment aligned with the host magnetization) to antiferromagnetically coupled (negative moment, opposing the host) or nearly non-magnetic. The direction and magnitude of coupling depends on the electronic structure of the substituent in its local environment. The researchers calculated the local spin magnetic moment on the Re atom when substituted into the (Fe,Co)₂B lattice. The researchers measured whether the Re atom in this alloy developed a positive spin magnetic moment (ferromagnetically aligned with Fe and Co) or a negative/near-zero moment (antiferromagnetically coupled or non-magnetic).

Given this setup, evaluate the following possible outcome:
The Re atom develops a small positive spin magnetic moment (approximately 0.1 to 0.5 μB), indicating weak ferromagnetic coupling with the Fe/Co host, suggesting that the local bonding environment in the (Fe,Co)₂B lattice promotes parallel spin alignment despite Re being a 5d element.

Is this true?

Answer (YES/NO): NO